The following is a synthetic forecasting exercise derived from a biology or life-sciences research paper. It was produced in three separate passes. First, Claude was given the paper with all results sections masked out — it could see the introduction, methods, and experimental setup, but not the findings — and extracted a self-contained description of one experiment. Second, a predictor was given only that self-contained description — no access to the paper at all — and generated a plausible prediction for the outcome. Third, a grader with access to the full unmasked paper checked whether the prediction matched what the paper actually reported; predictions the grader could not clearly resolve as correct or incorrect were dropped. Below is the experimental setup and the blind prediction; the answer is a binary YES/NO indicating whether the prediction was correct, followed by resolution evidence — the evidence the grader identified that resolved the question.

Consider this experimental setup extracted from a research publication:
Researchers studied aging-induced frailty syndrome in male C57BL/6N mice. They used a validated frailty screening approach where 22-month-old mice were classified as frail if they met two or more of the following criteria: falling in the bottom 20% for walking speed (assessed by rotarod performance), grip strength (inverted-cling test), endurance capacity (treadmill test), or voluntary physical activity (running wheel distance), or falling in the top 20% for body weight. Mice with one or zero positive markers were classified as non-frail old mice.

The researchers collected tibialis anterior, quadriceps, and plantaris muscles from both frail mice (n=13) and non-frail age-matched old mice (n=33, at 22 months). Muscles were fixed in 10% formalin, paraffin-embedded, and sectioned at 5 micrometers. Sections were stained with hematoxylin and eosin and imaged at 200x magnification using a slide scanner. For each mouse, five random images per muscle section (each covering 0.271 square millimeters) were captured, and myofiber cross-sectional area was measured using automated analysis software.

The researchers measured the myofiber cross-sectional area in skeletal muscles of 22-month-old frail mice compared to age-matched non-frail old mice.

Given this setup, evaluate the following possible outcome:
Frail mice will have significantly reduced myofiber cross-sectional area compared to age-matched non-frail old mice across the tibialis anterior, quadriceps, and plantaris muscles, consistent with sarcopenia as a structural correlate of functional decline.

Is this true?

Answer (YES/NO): NO